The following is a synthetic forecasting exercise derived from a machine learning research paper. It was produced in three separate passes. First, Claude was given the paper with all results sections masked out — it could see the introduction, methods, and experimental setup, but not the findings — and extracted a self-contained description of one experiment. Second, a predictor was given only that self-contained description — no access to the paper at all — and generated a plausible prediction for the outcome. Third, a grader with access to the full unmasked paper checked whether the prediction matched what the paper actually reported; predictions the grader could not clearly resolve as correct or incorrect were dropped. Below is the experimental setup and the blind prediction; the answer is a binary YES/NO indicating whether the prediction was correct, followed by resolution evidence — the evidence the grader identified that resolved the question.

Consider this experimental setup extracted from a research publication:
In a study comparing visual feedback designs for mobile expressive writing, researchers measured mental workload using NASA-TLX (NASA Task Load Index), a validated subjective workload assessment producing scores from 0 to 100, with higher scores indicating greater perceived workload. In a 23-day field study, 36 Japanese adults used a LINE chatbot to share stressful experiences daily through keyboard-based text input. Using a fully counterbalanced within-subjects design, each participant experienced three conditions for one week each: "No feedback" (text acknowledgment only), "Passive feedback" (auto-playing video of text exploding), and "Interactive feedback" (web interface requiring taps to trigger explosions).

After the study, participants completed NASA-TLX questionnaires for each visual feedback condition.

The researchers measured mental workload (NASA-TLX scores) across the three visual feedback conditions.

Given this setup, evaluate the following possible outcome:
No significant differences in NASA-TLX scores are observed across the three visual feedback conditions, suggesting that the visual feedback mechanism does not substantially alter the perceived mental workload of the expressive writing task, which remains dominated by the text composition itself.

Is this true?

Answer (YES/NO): NO